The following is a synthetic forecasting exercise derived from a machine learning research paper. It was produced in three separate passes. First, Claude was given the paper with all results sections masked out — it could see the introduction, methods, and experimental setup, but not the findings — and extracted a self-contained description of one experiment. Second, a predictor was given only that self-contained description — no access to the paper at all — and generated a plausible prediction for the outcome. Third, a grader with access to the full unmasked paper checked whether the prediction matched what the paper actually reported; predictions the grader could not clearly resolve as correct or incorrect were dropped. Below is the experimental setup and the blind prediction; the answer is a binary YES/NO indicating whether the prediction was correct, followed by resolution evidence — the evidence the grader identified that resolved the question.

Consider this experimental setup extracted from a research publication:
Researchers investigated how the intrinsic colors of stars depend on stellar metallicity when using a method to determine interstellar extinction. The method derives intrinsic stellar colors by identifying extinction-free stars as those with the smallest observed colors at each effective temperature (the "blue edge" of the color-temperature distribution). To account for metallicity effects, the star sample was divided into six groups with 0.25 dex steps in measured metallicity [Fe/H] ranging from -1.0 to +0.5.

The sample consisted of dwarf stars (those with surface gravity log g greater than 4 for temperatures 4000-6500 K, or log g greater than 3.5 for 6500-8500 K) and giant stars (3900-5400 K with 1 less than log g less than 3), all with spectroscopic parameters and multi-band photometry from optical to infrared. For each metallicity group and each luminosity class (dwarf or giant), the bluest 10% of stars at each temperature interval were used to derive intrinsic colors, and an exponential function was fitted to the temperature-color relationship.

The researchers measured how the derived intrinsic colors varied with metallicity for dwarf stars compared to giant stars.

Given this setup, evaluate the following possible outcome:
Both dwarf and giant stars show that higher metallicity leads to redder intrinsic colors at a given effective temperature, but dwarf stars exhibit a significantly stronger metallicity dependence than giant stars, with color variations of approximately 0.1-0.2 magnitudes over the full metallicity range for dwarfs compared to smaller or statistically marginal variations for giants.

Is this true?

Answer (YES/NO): NO